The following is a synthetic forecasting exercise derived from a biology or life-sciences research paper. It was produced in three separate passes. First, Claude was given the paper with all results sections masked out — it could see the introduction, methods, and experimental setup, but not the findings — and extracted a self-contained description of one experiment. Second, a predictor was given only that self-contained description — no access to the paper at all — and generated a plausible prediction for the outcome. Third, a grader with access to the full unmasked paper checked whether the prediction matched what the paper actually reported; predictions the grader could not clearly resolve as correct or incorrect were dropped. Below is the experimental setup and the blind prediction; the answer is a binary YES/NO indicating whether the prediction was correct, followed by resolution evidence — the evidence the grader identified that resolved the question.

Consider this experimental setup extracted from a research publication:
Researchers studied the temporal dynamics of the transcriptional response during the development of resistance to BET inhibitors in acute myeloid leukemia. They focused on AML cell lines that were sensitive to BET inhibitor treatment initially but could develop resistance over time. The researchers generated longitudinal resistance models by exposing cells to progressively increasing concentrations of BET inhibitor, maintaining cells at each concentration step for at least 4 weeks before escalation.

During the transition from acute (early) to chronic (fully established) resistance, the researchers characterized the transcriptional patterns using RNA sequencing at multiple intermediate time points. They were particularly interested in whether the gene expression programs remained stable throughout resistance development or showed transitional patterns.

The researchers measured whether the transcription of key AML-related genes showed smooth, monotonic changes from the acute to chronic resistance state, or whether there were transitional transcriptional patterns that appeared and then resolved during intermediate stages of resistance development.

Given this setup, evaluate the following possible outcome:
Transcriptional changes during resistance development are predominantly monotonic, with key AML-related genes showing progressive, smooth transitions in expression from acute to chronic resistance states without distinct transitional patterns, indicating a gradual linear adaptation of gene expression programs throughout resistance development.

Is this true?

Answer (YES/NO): NO